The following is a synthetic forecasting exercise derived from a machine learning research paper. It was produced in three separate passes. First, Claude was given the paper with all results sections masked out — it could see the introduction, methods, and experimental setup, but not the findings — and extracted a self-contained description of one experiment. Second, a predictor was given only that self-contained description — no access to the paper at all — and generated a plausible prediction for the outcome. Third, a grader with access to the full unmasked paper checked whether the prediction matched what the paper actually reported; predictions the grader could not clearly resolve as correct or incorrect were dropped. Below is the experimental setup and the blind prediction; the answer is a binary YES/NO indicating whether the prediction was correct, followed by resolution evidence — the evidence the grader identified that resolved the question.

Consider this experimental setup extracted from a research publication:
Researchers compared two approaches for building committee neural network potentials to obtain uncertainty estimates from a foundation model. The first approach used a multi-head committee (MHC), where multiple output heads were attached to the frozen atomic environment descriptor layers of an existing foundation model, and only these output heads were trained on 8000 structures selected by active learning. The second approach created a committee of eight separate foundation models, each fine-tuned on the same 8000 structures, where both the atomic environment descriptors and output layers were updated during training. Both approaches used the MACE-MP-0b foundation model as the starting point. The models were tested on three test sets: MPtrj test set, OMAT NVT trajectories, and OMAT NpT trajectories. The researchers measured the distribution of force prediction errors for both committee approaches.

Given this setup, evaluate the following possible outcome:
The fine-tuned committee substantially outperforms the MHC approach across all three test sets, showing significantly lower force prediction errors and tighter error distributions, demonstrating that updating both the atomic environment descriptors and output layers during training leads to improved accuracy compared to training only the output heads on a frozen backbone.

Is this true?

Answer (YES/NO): NO